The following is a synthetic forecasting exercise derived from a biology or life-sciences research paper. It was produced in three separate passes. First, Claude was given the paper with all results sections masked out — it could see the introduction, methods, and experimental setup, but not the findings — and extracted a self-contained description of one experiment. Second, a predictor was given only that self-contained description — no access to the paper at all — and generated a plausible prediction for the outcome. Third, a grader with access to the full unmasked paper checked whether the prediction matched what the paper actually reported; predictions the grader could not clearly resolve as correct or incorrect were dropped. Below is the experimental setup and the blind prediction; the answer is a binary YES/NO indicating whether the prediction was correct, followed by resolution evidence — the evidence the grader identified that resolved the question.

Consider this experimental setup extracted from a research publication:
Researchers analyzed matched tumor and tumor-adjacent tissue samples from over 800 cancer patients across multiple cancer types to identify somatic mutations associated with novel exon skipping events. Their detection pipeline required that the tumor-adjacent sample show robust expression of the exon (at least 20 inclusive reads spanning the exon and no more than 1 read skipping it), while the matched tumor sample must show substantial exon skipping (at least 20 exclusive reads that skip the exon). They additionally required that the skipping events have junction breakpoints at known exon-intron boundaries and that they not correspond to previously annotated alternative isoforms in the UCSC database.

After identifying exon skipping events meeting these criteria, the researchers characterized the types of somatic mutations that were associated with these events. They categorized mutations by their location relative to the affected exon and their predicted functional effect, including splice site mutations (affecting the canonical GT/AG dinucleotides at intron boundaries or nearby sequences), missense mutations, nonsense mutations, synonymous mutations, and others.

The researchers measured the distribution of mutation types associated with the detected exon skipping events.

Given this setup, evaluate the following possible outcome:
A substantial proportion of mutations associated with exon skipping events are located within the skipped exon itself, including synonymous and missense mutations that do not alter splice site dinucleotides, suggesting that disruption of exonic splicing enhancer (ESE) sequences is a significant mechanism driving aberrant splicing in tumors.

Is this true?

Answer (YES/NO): NO